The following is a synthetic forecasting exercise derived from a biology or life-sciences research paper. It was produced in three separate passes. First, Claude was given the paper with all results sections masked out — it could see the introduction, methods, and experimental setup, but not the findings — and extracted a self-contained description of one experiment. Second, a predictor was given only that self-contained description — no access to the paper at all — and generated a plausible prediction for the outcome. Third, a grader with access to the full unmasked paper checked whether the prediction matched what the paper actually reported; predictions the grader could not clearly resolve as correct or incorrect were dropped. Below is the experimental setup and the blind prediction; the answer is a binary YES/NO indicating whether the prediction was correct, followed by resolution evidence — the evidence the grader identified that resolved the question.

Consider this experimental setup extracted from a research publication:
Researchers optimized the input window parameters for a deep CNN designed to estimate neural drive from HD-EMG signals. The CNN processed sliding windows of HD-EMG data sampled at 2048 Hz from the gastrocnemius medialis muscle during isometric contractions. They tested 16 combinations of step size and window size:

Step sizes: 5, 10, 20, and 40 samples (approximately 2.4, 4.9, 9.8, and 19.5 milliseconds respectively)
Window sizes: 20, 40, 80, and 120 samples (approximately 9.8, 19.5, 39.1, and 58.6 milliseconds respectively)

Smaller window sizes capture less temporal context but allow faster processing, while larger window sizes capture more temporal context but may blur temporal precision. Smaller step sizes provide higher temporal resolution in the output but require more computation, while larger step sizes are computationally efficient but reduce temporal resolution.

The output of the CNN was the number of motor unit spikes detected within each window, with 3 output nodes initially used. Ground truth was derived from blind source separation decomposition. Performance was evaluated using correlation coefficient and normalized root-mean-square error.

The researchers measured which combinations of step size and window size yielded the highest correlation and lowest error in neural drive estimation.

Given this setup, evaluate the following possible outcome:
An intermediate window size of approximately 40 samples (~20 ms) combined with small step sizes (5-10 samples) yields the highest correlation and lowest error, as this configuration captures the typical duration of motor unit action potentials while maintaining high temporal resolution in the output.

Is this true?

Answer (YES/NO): NO